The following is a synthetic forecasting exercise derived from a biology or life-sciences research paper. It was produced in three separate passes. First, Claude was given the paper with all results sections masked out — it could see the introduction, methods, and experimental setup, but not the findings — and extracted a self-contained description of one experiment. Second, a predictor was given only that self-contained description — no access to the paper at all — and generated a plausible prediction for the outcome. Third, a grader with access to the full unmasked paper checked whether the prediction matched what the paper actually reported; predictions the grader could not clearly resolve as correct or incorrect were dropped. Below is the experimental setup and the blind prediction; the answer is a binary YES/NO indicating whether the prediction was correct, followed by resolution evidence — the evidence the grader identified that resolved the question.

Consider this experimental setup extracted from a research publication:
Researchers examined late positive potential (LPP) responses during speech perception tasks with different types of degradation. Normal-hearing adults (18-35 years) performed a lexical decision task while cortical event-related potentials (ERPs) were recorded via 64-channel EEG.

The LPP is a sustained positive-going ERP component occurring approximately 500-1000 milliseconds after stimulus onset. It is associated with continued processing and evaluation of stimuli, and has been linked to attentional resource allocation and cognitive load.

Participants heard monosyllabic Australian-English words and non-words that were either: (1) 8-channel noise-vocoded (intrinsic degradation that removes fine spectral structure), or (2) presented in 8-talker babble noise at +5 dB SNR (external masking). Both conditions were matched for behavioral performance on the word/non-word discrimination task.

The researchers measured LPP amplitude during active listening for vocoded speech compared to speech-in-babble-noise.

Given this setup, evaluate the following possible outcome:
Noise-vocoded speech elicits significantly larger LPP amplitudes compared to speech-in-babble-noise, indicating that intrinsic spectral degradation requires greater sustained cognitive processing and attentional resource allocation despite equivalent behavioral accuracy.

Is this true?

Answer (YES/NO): NO